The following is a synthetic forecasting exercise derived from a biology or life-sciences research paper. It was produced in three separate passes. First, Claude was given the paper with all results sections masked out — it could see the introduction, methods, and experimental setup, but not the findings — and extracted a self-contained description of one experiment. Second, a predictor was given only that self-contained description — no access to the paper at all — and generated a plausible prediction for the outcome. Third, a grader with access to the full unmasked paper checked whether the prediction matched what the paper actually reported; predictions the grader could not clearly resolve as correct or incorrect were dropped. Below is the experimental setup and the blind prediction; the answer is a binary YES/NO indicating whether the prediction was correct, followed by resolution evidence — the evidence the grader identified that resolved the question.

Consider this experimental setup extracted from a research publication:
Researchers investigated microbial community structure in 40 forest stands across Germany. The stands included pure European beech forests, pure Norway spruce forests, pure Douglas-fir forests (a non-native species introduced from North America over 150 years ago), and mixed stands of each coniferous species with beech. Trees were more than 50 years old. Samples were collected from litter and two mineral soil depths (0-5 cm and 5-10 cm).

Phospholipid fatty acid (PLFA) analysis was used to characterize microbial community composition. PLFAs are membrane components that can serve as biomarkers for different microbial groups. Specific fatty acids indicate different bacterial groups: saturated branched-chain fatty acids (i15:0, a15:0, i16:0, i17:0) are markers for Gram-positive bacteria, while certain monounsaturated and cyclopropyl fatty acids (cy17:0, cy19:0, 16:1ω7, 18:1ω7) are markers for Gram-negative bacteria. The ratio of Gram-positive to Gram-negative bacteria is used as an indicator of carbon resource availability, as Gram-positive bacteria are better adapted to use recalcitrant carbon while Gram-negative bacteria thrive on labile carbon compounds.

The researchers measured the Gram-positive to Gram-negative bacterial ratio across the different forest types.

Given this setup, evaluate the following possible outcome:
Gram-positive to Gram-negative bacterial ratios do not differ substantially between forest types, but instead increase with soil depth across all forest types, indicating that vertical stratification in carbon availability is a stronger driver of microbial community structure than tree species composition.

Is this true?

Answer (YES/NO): NO